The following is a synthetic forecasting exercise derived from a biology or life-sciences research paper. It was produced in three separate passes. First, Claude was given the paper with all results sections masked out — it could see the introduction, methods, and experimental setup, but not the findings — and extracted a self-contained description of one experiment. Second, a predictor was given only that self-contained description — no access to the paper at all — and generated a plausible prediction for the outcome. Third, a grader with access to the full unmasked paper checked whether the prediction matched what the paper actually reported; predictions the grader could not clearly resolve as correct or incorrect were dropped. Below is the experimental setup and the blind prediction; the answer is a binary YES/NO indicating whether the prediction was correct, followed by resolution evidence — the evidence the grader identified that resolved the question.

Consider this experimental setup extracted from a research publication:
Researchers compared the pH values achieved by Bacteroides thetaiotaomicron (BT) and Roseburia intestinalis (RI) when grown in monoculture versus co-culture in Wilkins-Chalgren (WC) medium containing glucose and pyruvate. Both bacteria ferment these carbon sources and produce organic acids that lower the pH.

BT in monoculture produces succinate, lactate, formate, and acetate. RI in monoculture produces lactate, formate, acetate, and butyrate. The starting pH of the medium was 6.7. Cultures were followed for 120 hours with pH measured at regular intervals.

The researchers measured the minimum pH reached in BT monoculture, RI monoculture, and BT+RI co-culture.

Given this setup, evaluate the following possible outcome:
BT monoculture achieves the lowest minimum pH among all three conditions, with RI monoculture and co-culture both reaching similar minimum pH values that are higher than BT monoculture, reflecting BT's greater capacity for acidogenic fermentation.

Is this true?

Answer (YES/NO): NO